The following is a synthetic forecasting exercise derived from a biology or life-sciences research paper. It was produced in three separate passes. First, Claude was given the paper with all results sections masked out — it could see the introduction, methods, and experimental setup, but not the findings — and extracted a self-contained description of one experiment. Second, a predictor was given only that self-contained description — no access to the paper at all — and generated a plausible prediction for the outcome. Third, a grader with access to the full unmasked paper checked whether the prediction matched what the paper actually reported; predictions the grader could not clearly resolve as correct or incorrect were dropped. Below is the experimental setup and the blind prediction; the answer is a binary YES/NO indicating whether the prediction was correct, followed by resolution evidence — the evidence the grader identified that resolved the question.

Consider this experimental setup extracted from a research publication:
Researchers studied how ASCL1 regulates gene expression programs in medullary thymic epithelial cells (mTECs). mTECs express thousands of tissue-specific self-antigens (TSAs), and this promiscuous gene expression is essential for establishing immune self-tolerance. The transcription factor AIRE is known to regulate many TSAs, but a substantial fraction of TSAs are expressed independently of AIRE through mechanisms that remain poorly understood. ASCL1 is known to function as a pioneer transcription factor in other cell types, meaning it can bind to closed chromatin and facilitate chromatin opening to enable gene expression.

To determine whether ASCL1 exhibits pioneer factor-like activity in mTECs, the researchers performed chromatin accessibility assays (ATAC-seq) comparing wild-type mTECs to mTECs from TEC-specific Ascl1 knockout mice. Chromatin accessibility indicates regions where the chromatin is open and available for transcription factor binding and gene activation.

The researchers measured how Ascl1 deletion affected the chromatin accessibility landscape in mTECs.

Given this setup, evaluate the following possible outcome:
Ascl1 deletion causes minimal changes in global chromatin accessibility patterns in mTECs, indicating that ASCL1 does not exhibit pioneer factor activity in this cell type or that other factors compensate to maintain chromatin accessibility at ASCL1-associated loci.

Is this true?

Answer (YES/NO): NO